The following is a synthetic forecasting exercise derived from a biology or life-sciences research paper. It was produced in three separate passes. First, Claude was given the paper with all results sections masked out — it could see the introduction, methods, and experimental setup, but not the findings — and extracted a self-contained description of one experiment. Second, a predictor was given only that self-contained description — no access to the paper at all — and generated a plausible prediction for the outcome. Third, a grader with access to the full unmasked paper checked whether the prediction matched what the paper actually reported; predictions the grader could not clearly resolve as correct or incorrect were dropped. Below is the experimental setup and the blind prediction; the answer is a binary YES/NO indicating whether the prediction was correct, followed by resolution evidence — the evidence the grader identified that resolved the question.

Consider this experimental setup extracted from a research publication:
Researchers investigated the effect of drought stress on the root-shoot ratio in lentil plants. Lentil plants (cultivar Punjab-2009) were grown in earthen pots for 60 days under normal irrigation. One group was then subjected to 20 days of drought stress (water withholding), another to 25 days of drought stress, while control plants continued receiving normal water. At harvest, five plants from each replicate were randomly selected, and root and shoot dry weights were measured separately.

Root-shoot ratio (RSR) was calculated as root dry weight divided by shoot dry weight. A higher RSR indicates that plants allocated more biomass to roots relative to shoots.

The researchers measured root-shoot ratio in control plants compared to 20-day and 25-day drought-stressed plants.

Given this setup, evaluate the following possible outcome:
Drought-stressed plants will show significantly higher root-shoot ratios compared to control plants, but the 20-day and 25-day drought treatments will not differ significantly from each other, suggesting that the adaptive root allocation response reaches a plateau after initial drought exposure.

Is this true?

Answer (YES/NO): NO